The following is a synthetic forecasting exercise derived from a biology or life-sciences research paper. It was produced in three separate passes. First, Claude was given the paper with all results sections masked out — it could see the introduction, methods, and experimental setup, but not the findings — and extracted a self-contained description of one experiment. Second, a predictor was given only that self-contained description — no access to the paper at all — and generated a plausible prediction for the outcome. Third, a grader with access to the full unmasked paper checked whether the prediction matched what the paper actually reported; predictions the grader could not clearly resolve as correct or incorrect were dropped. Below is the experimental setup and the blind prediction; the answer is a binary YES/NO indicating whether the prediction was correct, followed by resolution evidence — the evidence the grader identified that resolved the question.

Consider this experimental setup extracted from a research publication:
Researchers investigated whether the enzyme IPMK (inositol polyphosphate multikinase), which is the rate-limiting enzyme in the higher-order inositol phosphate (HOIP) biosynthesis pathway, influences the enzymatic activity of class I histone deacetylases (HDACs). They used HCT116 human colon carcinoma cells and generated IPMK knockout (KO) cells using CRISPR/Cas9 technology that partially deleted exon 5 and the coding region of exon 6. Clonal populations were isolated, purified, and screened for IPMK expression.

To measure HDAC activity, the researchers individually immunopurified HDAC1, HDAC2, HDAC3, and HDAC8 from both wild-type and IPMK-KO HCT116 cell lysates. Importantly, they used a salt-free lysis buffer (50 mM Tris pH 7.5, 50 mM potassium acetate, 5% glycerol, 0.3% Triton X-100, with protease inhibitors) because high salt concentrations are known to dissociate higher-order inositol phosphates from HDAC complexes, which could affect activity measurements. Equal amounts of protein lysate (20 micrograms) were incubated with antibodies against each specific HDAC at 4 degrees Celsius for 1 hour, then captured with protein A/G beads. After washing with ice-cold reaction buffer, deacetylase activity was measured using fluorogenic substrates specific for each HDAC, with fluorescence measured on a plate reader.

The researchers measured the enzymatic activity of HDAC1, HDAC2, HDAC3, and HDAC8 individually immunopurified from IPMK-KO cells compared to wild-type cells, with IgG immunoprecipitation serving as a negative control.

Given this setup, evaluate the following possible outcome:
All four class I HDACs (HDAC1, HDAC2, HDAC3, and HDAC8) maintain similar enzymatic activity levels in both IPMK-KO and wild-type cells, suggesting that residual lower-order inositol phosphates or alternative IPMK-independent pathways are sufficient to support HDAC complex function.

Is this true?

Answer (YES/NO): NO